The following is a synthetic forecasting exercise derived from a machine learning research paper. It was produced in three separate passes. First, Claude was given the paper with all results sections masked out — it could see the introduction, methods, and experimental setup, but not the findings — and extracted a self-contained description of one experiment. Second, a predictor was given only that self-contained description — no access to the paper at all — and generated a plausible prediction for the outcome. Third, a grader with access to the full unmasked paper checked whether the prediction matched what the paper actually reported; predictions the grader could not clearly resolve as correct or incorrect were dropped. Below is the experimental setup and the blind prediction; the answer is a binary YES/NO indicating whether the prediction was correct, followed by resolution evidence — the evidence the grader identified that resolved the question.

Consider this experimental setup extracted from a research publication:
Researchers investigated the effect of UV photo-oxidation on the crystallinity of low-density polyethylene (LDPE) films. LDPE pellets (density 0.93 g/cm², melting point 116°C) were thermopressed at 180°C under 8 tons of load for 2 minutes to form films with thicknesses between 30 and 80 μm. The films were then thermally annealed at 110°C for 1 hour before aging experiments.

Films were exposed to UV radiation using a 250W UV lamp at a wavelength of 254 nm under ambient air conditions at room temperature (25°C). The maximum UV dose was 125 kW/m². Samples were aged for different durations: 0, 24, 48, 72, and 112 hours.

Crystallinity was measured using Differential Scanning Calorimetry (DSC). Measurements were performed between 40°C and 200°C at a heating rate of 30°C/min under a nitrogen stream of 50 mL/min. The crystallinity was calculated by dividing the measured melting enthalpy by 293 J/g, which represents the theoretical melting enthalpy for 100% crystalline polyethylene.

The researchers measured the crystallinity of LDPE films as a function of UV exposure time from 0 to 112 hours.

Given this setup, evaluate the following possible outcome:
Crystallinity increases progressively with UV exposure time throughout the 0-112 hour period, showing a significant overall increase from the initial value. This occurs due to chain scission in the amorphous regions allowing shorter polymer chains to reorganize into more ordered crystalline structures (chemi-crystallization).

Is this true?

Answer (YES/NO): YES